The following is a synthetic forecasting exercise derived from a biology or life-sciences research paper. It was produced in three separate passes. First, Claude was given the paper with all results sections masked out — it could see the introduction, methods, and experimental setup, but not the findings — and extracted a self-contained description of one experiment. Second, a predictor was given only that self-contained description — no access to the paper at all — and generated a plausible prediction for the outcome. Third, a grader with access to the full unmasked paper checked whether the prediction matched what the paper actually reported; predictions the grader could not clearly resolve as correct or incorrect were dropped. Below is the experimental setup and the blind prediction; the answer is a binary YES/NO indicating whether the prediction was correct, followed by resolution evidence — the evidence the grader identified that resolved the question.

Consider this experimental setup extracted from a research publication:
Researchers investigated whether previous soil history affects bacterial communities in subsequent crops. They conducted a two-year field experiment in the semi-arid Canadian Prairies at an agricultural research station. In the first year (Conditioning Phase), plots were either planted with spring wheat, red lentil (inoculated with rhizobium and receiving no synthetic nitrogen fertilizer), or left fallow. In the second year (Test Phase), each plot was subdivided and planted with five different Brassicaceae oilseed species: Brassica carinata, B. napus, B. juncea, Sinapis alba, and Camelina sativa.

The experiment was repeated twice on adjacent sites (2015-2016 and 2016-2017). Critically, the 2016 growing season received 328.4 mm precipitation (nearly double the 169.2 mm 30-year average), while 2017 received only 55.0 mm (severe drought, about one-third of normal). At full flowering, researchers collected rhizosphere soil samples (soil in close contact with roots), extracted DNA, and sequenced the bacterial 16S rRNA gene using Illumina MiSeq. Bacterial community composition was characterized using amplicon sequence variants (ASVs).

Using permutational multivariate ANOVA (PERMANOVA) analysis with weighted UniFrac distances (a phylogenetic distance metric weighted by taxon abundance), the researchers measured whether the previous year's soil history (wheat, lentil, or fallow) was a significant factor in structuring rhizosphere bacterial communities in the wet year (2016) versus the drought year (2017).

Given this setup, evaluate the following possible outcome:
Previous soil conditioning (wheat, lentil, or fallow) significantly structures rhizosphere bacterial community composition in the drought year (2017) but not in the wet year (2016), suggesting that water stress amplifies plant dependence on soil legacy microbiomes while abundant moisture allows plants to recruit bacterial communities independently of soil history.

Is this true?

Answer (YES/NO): NO